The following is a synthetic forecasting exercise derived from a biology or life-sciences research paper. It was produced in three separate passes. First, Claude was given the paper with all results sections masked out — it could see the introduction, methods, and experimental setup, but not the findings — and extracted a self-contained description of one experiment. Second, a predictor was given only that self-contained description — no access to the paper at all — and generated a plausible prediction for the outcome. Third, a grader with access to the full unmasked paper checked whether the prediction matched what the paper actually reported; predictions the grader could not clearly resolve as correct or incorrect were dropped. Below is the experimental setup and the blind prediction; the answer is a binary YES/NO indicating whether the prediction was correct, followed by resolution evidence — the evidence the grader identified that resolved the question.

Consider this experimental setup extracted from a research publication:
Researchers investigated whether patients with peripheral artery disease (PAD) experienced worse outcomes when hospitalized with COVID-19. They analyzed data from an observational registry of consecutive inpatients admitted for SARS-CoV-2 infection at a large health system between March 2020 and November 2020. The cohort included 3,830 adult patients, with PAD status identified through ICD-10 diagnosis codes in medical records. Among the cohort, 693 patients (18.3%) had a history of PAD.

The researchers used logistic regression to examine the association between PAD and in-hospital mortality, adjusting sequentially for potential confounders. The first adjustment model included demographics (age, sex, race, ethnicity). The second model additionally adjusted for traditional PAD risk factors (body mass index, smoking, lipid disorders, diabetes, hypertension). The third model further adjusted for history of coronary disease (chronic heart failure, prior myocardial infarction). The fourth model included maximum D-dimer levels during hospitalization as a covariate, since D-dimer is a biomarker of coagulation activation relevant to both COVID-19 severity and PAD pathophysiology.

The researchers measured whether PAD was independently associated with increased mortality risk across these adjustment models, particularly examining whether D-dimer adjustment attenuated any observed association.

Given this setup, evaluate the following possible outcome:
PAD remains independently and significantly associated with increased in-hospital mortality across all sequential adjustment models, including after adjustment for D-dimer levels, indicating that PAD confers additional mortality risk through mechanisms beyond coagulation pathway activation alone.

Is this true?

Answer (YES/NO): YES